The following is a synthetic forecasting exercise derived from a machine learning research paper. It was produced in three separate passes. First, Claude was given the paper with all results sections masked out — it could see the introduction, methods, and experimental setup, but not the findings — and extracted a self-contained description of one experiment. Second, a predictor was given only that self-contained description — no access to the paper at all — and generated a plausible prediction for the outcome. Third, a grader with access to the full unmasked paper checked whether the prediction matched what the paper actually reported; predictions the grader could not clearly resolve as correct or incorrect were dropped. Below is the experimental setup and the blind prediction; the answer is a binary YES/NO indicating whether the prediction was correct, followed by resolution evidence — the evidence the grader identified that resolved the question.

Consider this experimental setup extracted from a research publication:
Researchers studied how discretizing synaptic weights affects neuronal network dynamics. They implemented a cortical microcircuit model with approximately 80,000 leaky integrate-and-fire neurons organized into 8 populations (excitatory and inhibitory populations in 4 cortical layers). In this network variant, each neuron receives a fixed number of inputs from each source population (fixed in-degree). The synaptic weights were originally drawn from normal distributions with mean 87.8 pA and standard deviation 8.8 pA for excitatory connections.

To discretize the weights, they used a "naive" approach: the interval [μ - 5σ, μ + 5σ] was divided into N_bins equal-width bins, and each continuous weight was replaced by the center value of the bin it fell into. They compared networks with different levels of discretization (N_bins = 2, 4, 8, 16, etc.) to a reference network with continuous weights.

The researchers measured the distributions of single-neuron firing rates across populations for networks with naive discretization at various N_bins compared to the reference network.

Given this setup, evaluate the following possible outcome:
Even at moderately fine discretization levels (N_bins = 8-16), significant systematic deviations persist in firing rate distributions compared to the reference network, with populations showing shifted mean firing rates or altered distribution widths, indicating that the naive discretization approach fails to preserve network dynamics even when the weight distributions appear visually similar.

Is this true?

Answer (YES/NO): NO